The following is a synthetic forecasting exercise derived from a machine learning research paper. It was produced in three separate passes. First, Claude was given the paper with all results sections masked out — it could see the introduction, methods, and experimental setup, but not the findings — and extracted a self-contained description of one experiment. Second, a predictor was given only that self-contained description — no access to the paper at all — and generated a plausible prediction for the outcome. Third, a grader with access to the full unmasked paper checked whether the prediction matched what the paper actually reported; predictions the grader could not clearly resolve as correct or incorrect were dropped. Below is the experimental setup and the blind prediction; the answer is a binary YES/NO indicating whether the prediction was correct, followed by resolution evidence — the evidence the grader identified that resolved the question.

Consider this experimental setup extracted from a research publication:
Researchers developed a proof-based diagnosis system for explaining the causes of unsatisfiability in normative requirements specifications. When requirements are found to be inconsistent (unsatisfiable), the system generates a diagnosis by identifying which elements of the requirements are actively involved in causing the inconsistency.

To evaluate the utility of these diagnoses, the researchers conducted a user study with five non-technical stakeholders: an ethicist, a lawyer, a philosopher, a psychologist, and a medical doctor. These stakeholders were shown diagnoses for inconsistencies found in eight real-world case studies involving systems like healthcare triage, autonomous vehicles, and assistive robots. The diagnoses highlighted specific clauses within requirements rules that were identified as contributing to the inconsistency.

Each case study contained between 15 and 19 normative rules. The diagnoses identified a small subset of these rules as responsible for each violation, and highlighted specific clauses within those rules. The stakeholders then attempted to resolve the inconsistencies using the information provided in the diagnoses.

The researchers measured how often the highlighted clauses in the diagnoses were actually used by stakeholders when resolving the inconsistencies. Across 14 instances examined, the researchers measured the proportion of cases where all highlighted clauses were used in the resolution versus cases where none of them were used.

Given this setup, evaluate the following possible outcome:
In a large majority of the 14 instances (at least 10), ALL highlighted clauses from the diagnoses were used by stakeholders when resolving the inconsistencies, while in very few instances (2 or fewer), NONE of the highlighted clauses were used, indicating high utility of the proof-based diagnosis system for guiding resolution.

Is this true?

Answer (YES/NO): NO